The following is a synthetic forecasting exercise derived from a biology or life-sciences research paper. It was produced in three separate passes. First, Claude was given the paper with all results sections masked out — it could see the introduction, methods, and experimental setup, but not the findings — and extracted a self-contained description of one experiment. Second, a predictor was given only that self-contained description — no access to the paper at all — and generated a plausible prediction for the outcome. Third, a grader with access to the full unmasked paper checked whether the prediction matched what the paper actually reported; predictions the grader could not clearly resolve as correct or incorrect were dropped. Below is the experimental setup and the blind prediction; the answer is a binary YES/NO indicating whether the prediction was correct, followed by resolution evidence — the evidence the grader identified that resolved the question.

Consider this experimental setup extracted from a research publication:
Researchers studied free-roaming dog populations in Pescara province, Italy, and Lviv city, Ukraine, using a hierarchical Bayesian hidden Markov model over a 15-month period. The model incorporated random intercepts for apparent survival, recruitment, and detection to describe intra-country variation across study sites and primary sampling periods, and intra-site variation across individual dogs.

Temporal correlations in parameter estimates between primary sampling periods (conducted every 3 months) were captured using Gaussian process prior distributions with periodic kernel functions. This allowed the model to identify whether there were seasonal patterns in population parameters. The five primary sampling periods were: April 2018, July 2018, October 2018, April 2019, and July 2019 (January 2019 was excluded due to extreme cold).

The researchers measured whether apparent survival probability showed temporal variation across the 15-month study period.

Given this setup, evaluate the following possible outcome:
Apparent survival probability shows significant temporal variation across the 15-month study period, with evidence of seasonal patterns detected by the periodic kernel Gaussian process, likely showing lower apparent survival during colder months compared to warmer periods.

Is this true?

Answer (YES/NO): NO